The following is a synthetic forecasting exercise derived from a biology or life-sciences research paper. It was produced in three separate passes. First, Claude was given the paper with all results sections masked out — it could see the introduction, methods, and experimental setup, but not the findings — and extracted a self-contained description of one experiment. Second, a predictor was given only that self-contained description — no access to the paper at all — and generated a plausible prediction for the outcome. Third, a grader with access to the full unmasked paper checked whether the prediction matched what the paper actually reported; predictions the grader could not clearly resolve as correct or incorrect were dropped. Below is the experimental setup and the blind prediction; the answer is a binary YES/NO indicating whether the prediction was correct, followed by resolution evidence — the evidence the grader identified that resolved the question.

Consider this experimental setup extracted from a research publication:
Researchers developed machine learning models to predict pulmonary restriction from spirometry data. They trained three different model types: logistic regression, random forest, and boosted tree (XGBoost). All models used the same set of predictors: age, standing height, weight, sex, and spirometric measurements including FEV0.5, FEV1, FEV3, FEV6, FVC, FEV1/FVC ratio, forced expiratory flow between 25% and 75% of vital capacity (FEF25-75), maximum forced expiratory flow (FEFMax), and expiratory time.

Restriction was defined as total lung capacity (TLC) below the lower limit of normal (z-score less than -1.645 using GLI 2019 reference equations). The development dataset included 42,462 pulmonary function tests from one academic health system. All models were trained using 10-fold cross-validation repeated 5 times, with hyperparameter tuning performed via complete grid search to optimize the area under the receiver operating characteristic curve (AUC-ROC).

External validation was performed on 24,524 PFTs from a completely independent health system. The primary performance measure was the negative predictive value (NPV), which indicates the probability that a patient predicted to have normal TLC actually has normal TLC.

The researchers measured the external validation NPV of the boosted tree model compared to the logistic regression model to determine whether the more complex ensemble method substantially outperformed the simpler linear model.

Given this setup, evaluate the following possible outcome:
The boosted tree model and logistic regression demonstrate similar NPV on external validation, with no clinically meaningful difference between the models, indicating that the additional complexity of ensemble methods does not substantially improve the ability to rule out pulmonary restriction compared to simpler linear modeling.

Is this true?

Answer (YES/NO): YES